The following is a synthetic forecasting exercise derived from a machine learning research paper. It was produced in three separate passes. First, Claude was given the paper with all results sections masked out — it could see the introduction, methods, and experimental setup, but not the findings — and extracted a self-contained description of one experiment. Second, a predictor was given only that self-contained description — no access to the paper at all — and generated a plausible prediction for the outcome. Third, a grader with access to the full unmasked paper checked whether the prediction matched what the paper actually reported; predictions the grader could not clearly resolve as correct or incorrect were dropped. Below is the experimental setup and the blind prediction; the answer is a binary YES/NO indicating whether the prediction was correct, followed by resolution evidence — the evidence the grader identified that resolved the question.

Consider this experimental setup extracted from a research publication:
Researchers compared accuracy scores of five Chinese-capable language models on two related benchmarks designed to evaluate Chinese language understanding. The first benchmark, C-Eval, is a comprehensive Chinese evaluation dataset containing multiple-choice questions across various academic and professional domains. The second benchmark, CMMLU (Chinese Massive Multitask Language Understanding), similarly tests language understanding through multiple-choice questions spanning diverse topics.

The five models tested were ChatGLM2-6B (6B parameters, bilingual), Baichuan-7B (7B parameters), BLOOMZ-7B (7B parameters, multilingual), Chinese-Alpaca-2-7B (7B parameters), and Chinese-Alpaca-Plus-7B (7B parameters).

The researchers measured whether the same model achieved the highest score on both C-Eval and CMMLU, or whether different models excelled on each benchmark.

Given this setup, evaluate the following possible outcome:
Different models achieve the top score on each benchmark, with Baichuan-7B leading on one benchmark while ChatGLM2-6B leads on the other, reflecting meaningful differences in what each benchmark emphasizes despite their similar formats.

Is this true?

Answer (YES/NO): NO